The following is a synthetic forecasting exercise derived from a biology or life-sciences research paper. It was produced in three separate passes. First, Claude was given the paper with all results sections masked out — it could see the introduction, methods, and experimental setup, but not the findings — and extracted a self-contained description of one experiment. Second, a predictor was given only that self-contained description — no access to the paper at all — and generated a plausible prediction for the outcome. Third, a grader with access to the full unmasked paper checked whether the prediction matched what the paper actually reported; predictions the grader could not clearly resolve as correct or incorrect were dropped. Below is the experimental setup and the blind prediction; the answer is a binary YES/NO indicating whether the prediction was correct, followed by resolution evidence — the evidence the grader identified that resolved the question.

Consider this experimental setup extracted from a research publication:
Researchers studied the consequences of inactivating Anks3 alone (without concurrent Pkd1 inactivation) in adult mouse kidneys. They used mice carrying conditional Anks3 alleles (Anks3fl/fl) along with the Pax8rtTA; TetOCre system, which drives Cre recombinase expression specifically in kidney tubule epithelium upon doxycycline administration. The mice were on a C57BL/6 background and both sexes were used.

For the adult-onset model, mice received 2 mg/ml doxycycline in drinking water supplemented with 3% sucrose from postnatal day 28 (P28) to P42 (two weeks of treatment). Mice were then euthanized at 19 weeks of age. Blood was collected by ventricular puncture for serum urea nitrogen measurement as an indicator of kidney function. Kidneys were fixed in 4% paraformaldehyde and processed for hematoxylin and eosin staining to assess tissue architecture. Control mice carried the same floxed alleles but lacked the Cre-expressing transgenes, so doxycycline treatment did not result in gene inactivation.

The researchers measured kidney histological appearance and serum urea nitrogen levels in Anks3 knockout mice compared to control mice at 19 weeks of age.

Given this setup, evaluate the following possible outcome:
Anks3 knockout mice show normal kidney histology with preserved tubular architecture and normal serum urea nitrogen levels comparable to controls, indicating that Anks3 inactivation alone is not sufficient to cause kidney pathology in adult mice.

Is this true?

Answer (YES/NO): NO